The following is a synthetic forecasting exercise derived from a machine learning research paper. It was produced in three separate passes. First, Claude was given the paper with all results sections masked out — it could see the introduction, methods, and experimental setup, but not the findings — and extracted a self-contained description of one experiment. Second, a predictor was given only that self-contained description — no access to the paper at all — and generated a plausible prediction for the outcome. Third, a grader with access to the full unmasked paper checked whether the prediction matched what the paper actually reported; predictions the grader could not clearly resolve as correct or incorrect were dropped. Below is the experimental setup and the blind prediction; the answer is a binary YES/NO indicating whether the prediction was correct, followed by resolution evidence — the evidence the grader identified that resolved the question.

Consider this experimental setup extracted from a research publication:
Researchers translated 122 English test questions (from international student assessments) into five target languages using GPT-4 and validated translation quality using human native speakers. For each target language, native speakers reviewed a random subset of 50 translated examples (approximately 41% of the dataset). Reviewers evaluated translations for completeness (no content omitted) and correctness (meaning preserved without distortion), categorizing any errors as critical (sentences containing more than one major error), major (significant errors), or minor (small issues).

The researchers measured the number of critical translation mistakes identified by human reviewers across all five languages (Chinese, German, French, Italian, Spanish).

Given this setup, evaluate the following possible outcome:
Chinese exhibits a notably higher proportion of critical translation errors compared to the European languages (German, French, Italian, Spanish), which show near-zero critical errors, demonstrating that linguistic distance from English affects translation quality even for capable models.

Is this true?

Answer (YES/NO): NO